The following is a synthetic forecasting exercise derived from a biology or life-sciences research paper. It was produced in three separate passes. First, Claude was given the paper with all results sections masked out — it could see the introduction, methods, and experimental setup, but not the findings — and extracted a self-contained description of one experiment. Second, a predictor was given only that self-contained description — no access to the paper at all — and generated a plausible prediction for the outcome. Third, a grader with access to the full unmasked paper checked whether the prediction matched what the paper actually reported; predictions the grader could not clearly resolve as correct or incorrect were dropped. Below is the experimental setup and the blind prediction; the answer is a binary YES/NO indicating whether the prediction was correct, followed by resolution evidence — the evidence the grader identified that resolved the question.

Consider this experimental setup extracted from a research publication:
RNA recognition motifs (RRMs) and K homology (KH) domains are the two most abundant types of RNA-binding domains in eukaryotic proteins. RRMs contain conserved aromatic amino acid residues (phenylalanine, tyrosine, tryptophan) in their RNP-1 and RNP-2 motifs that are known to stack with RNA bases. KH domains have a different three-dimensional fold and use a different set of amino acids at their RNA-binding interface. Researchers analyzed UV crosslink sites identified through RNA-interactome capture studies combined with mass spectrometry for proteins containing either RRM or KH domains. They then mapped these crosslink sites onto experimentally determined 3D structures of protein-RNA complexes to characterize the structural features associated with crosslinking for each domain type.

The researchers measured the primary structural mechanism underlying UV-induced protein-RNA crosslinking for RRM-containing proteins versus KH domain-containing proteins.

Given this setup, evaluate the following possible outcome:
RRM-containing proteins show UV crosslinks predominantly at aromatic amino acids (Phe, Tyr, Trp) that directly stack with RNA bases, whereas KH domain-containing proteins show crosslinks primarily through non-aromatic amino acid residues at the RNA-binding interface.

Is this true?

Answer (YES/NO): YES